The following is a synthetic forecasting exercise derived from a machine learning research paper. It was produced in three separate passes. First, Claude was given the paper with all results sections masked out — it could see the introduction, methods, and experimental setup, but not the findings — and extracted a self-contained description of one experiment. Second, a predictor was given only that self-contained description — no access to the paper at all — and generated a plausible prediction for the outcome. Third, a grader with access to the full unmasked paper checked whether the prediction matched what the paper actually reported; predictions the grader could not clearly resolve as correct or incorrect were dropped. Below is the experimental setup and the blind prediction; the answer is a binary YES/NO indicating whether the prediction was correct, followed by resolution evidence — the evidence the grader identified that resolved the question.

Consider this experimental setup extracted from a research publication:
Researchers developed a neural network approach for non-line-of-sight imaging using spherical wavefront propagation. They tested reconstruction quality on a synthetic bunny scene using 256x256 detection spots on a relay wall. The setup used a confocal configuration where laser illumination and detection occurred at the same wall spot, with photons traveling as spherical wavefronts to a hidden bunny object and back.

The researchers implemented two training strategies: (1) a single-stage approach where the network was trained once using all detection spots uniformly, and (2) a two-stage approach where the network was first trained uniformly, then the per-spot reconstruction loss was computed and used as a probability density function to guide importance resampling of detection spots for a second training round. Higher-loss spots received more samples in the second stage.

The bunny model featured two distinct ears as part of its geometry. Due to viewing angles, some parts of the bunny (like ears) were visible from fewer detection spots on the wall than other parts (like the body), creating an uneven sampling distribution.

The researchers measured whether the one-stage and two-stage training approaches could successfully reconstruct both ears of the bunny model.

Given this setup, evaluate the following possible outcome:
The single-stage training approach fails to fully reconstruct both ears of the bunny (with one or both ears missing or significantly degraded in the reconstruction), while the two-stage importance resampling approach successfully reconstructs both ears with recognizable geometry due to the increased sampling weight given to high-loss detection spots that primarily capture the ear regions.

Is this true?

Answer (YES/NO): YES